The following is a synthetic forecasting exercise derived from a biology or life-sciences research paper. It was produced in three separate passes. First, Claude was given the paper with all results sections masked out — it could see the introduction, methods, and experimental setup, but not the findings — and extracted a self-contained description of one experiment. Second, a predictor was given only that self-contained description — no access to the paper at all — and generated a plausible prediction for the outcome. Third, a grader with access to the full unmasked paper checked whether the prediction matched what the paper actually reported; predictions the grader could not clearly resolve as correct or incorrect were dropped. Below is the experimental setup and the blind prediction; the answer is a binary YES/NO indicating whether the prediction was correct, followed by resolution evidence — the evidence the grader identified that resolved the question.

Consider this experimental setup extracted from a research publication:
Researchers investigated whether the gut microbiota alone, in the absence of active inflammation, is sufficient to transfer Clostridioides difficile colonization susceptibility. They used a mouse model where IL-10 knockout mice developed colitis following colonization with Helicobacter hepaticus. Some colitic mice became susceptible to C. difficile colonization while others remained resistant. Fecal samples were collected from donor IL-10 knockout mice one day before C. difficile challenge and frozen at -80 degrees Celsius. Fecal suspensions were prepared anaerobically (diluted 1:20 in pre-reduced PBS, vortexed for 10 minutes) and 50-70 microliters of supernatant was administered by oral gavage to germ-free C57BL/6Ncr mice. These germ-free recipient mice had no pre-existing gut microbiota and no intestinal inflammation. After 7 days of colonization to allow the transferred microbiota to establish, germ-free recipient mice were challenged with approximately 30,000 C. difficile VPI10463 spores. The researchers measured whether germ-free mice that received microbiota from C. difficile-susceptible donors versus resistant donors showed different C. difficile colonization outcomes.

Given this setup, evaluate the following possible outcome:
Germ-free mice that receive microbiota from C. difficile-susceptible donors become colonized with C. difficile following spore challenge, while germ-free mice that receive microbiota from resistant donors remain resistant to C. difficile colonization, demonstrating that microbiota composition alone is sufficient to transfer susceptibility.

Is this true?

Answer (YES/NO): YES